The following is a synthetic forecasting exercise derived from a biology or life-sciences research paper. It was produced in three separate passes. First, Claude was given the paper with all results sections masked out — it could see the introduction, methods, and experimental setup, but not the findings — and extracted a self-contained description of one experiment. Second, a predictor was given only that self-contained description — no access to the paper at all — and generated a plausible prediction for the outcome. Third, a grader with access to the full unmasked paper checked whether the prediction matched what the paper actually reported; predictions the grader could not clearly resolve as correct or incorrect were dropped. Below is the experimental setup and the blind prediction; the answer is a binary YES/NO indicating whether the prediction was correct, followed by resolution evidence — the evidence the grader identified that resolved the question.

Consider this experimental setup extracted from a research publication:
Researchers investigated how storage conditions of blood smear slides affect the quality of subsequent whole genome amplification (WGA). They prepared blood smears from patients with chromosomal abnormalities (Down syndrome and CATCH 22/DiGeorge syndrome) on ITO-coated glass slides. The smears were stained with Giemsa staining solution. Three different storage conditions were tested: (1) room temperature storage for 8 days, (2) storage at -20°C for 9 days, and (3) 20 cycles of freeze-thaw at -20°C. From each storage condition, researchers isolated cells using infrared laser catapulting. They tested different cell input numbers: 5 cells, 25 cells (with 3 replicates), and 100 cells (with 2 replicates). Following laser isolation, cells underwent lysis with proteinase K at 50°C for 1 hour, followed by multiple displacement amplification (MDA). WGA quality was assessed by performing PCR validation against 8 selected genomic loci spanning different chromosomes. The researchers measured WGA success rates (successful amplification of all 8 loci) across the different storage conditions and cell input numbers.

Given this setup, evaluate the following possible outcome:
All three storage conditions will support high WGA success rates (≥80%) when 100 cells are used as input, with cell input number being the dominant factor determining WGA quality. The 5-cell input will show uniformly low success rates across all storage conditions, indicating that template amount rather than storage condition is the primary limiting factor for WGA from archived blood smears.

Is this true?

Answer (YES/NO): NO